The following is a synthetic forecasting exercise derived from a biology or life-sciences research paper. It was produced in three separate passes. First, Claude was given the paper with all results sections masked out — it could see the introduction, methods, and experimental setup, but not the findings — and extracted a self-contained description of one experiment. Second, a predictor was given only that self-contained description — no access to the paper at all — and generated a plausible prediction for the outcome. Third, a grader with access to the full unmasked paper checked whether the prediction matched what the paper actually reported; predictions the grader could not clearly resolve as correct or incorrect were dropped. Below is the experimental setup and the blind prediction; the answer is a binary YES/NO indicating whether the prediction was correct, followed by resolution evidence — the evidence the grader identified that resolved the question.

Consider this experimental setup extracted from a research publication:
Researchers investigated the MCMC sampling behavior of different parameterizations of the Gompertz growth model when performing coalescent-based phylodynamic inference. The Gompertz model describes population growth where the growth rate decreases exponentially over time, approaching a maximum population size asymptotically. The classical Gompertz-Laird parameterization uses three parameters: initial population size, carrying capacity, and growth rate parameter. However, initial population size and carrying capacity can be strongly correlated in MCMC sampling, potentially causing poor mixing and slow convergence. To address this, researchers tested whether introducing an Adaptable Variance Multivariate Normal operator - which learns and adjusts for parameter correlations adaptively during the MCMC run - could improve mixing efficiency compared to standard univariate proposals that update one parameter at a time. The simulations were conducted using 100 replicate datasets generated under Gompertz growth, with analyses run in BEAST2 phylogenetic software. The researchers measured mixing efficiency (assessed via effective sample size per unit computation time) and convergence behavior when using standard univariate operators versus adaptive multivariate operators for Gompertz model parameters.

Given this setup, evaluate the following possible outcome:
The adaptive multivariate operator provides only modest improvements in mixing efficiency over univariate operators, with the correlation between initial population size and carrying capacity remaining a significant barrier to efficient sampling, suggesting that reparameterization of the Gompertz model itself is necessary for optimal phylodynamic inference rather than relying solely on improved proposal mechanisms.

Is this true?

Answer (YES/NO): NO